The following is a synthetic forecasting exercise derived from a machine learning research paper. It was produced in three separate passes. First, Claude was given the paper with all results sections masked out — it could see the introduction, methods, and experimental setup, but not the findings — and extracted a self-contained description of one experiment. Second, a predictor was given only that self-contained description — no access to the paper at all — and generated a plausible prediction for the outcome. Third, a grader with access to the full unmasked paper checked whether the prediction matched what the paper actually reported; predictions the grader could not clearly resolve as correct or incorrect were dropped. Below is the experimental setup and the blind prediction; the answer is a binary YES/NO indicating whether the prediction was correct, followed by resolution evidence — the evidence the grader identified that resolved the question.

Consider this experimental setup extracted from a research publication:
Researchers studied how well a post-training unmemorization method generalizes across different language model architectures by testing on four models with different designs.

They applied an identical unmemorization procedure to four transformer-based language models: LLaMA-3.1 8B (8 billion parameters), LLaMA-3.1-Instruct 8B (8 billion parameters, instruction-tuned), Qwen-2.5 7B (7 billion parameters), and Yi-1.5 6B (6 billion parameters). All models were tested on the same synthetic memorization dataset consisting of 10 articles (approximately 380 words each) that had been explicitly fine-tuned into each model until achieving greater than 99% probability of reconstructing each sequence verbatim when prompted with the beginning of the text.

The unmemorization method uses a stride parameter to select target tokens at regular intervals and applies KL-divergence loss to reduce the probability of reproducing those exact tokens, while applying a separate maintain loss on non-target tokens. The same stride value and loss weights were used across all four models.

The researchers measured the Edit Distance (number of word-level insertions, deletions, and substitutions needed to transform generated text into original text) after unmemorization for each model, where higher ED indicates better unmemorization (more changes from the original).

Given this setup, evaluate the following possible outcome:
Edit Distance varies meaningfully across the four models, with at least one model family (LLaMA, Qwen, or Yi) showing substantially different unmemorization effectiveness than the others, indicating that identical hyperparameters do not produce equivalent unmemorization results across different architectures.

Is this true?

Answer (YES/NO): NO